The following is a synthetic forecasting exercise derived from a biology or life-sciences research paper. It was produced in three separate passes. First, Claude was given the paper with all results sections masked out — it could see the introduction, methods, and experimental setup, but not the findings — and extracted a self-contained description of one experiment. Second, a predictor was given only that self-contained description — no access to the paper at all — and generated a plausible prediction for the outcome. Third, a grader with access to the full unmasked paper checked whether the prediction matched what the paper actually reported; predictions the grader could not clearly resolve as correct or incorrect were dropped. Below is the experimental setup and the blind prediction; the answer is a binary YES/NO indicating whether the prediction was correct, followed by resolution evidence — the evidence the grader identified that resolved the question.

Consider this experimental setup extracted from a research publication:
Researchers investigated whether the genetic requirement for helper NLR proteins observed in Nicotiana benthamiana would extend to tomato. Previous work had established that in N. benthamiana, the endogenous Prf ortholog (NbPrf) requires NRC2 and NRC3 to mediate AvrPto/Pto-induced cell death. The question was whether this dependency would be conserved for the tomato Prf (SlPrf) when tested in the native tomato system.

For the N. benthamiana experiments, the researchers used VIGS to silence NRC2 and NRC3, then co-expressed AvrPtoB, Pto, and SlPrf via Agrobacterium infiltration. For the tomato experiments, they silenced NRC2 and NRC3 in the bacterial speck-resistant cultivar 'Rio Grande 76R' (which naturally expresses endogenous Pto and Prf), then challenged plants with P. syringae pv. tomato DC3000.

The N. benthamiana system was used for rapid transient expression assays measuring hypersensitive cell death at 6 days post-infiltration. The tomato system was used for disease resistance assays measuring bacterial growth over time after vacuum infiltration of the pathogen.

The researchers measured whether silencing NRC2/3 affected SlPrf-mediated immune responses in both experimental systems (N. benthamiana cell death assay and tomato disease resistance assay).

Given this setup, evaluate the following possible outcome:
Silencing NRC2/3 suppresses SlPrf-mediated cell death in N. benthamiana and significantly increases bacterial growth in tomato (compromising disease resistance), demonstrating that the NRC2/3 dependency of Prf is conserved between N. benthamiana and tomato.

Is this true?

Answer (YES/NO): YES